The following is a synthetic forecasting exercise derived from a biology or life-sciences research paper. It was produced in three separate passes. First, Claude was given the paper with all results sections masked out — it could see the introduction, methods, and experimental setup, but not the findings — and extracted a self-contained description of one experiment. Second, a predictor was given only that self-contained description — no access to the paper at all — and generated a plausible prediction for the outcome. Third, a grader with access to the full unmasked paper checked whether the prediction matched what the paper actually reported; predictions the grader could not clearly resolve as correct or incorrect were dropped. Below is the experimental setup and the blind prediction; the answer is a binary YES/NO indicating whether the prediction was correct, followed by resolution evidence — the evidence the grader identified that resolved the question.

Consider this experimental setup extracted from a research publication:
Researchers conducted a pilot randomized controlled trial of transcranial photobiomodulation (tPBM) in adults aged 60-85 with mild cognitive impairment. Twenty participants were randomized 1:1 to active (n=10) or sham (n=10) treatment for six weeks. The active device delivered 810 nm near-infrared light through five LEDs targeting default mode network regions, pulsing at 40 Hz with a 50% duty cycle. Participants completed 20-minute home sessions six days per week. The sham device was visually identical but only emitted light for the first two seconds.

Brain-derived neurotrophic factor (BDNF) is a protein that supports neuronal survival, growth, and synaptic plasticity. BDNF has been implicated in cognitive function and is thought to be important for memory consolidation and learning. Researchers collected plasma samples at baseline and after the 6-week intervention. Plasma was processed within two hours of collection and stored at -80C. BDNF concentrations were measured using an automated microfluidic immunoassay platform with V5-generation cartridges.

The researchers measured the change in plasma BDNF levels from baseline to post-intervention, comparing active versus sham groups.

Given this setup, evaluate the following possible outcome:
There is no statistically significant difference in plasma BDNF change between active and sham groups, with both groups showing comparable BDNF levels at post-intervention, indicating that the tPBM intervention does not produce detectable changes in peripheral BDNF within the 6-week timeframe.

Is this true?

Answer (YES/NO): YES